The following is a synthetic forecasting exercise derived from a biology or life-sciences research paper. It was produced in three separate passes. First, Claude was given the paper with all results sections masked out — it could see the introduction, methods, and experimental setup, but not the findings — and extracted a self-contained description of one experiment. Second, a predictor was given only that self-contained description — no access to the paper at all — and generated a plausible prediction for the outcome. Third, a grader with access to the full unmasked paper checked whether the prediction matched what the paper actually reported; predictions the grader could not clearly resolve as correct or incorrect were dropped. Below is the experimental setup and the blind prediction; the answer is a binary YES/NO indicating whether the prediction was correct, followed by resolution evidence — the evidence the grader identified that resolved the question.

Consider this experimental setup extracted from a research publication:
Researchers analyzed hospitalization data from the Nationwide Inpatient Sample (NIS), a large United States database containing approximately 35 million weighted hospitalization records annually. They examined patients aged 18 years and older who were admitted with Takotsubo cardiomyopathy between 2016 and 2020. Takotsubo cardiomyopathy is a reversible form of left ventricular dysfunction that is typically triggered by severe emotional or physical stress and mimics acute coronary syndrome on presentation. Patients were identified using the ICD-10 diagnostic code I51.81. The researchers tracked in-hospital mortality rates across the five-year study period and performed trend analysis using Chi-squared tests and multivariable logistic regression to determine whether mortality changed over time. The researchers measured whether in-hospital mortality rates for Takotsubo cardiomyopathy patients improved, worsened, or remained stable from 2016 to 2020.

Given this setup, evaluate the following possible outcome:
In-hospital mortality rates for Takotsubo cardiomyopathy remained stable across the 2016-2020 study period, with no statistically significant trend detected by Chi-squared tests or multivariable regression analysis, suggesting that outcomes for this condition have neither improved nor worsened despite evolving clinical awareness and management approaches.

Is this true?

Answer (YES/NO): NO